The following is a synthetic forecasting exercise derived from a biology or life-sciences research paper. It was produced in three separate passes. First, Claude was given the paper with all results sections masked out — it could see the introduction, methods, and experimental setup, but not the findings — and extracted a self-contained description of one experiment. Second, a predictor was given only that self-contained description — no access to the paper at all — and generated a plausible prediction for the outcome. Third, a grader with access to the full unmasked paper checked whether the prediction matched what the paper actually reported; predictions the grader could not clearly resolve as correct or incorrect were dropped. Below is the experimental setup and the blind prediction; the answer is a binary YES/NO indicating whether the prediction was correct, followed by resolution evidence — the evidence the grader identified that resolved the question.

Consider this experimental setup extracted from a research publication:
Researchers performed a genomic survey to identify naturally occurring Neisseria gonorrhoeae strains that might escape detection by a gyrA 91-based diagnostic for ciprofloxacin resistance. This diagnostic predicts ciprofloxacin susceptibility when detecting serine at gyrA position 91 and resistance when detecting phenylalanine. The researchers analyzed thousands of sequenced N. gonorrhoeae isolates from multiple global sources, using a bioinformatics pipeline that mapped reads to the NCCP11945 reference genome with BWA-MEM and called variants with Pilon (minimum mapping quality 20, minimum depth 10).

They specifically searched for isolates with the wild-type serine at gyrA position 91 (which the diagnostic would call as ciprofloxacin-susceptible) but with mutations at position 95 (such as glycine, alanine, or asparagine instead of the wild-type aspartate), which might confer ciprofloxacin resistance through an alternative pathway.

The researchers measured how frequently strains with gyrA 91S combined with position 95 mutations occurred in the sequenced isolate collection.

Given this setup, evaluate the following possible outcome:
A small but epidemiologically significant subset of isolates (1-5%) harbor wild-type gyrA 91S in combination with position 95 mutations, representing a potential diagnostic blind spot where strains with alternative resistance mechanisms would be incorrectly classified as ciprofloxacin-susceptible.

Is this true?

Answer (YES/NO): NO